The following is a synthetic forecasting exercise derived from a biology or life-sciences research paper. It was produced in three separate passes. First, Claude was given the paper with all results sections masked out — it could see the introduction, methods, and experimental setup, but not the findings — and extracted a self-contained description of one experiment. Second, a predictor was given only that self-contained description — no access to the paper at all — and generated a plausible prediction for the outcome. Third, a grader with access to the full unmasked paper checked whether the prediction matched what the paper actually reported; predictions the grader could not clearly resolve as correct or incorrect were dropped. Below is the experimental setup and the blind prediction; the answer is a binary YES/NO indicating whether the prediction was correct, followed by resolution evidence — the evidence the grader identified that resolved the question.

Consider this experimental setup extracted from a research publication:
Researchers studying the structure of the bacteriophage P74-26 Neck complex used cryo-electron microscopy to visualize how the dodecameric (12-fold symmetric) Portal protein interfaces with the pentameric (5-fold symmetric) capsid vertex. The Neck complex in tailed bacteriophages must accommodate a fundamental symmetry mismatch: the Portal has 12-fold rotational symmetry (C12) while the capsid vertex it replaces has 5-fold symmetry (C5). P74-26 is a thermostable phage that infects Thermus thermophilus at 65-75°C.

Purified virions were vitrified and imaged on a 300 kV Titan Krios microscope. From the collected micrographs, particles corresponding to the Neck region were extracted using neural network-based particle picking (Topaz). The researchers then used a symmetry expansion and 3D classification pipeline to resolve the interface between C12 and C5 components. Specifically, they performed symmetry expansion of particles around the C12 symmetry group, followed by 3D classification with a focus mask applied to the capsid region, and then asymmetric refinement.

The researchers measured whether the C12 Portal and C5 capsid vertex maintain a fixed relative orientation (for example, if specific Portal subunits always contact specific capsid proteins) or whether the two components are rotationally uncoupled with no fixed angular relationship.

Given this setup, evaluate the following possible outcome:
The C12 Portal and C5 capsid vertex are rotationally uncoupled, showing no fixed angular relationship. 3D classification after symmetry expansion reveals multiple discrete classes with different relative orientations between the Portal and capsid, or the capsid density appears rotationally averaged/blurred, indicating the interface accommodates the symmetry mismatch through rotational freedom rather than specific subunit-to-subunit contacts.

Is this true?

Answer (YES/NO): NO